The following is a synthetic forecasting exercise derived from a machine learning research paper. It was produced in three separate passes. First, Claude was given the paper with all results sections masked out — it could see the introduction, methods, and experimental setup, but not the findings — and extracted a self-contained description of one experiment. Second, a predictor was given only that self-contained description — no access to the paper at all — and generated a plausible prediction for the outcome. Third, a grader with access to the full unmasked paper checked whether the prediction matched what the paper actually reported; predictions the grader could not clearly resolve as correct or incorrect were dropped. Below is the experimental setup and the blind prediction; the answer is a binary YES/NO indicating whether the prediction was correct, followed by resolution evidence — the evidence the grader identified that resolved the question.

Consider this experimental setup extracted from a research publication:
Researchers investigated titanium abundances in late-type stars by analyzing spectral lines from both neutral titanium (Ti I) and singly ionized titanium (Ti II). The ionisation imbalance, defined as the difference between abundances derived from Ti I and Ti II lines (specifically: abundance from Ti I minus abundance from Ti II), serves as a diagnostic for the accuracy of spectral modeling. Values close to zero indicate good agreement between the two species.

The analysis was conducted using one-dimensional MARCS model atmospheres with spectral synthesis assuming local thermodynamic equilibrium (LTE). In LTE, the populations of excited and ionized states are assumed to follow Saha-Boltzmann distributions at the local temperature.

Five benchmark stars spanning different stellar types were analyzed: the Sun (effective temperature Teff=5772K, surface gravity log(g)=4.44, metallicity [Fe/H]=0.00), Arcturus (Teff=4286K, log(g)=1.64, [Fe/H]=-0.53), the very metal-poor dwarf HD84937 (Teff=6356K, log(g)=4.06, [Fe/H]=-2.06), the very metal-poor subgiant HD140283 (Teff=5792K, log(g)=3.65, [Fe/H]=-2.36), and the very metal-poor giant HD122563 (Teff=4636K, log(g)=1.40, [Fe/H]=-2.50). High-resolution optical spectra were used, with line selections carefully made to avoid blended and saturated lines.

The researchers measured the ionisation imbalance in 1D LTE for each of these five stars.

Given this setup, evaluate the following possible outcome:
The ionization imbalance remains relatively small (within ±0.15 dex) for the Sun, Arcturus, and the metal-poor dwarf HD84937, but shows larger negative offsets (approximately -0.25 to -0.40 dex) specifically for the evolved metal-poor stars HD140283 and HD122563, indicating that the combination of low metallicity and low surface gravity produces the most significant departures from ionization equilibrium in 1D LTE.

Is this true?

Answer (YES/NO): NO